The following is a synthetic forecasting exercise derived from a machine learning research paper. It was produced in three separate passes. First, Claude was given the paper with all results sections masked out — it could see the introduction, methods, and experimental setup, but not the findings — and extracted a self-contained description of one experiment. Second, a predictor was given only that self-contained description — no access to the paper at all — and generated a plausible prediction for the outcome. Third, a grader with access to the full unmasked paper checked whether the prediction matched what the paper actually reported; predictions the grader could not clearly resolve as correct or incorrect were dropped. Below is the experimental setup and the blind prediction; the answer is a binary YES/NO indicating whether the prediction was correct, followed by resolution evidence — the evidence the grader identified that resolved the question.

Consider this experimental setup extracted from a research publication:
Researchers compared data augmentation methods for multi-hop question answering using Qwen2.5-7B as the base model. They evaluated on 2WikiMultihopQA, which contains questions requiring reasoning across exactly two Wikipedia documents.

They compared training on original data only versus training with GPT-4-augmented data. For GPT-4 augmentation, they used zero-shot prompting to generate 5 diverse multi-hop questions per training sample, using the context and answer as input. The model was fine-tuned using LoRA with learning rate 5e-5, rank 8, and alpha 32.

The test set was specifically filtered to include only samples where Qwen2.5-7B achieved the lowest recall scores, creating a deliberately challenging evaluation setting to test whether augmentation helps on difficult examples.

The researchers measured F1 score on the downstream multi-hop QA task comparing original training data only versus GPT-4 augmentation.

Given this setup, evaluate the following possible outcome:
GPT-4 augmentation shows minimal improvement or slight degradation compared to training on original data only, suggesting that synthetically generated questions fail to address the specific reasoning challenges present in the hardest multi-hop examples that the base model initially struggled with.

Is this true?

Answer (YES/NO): NO